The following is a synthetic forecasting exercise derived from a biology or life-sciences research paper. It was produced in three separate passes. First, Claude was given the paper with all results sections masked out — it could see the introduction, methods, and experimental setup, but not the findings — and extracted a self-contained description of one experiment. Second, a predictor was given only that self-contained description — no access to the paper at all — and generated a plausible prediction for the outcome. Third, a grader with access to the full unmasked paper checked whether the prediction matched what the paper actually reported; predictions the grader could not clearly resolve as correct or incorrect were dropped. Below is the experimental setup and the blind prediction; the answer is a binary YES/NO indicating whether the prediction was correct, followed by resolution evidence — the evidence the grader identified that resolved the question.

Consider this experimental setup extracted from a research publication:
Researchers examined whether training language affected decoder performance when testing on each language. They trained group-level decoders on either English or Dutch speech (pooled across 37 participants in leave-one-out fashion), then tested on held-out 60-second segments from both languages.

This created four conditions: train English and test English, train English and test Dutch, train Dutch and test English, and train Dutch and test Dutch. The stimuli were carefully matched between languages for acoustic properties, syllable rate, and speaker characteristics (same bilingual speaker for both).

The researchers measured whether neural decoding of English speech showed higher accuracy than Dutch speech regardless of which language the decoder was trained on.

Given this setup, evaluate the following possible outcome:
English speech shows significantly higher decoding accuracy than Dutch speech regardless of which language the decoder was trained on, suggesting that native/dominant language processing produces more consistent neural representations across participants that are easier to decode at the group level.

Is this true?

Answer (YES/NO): YES